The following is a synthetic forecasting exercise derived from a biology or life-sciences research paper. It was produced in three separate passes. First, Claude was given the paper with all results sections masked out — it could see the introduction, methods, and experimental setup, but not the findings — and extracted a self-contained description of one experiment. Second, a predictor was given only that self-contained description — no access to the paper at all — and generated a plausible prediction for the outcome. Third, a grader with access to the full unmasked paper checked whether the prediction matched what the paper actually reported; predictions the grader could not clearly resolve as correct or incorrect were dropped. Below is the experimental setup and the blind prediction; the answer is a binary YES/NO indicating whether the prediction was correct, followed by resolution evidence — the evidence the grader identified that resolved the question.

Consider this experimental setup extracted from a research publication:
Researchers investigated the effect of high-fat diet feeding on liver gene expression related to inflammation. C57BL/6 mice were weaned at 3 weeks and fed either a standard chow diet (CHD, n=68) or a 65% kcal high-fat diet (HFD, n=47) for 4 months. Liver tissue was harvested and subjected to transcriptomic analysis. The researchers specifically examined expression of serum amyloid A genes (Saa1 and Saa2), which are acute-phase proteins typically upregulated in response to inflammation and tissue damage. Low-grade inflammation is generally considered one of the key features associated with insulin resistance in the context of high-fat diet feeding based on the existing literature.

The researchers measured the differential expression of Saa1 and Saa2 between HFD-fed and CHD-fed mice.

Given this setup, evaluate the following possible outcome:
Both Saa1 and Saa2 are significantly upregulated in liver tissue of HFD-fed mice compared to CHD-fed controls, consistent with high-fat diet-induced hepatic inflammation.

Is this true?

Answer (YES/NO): NO